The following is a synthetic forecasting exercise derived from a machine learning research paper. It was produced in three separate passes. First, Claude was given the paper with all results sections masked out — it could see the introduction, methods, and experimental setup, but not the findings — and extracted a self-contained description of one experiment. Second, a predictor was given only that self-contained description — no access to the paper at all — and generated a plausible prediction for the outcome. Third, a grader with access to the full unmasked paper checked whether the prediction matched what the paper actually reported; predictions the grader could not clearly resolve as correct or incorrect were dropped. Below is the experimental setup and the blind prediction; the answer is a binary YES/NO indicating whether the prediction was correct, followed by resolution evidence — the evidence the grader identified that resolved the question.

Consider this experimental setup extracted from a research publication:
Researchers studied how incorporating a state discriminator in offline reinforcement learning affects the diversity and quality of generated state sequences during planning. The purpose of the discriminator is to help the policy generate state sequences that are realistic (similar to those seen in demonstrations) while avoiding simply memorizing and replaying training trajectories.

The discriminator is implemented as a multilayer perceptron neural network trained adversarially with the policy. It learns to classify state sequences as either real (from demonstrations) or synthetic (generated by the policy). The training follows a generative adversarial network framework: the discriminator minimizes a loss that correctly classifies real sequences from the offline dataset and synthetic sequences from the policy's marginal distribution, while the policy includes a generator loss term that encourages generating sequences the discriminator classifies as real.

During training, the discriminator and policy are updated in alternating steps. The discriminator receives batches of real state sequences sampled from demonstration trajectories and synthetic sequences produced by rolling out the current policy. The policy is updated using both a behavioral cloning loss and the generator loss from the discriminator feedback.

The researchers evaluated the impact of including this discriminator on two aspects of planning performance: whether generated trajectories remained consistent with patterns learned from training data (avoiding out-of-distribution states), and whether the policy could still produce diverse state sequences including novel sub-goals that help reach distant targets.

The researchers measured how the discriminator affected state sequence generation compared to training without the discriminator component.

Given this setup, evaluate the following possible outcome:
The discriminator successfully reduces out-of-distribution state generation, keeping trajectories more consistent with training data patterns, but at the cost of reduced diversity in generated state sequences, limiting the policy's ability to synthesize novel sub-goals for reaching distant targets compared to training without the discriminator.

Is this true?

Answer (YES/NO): NO